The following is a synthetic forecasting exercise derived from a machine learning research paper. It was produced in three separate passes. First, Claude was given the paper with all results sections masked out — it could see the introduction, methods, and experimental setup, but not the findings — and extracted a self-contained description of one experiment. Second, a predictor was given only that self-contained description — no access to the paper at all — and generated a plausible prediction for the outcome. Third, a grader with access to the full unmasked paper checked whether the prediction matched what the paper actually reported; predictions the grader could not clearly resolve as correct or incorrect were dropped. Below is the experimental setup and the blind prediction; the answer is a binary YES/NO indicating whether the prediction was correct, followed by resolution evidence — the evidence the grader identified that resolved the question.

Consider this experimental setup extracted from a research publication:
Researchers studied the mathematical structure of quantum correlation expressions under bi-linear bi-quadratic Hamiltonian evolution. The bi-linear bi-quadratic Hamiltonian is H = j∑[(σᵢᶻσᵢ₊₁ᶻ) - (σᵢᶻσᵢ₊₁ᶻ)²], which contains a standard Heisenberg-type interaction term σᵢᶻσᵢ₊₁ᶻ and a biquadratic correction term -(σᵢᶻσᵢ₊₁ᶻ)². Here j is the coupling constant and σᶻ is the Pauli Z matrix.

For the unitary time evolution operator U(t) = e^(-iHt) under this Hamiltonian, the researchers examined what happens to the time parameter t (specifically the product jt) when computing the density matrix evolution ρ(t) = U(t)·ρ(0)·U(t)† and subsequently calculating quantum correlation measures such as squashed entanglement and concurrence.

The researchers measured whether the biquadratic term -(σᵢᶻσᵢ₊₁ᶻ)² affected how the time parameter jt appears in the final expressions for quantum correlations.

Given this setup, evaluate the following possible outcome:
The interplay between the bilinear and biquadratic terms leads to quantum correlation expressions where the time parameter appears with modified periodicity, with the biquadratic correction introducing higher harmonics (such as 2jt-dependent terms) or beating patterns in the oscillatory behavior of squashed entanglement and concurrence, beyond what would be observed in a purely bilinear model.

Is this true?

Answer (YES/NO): NO